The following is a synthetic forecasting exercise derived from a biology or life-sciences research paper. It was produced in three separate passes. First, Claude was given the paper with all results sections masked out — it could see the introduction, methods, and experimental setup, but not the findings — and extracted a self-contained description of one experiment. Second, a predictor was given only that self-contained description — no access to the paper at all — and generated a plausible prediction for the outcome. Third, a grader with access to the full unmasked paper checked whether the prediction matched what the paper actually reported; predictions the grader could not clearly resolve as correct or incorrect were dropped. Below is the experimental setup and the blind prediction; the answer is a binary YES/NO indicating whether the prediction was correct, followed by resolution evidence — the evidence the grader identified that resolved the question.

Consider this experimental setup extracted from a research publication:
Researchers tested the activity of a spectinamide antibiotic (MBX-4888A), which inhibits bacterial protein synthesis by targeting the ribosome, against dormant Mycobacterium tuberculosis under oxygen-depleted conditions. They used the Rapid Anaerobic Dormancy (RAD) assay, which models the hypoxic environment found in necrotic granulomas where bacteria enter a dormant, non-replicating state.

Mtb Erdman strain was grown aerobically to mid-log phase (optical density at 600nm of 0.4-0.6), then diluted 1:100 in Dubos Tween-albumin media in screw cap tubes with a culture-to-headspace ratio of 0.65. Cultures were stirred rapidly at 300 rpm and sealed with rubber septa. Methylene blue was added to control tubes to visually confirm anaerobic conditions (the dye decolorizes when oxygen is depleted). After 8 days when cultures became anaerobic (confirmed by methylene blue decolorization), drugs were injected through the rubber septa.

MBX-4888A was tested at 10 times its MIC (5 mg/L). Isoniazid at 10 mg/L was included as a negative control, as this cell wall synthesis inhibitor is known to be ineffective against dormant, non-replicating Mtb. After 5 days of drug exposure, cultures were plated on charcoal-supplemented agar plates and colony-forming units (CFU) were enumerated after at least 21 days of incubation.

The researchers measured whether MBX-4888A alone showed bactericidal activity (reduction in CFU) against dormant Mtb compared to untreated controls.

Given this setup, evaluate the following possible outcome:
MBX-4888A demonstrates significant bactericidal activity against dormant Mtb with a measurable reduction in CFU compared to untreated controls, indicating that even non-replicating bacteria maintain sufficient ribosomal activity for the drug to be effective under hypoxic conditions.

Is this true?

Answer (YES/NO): NO